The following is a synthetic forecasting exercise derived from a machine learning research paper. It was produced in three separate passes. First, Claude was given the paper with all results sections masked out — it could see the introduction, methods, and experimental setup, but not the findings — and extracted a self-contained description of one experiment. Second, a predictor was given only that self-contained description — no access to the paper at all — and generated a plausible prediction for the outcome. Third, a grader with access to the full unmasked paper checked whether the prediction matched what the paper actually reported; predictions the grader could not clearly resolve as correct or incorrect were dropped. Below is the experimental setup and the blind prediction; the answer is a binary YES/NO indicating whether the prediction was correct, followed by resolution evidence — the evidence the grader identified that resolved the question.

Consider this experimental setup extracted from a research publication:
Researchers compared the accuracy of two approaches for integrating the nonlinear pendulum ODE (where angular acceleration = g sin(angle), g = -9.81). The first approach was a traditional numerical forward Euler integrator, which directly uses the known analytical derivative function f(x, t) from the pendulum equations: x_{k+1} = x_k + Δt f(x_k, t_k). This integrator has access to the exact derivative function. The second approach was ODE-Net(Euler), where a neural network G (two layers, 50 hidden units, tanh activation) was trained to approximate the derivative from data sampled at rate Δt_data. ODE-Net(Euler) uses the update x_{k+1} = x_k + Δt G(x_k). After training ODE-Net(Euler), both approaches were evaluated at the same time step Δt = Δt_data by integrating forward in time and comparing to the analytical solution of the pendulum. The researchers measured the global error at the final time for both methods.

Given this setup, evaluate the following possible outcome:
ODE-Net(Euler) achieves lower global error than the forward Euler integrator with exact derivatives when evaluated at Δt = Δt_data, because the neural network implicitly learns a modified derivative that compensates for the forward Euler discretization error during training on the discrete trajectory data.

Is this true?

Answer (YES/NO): YES